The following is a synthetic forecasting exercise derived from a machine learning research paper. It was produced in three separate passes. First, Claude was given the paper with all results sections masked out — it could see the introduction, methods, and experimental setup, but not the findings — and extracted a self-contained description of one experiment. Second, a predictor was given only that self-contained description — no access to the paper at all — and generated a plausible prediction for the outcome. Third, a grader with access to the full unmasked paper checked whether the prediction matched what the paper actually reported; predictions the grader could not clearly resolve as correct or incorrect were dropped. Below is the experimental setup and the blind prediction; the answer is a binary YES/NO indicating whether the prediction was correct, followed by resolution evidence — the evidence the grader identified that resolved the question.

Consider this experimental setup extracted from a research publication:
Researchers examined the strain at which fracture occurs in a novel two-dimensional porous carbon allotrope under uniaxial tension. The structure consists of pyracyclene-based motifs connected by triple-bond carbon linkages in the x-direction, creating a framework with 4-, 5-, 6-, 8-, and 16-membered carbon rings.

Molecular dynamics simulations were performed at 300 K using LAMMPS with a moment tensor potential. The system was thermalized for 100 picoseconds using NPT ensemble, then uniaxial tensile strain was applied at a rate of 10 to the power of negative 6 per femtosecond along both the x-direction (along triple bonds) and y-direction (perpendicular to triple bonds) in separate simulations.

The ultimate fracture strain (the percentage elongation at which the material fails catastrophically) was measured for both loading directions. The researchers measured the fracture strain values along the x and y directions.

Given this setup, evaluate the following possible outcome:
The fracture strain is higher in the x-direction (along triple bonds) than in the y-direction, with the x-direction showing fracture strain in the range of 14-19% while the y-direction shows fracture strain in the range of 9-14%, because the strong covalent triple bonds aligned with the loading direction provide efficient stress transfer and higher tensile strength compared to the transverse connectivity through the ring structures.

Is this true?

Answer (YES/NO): YES